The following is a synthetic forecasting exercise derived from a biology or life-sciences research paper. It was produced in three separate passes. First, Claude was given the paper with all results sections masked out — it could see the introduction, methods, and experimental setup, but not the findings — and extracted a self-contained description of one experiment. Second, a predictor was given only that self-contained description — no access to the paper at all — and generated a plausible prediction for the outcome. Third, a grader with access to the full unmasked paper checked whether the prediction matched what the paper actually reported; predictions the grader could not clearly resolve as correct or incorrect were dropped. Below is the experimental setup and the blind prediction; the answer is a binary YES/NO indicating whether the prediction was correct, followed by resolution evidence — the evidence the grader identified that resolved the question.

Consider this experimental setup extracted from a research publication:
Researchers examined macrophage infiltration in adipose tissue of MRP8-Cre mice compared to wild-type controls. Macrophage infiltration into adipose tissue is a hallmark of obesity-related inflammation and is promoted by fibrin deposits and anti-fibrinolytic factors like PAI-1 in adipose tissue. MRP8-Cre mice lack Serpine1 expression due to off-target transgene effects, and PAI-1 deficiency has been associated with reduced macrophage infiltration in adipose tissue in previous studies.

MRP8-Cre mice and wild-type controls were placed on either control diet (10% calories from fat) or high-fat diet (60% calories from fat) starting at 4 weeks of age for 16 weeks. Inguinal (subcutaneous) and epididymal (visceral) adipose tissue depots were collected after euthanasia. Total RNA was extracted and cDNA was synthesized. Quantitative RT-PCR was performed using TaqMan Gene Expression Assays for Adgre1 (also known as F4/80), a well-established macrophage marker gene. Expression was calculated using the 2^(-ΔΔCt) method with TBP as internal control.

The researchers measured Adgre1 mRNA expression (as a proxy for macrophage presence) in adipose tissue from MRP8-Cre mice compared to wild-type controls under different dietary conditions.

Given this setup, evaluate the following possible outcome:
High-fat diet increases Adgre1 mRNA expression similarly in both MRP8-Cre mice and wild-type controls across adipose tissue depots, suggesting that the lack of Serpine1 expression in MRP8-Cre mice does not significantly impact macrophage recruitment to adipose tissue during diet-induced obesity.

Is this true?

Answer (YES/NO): NO